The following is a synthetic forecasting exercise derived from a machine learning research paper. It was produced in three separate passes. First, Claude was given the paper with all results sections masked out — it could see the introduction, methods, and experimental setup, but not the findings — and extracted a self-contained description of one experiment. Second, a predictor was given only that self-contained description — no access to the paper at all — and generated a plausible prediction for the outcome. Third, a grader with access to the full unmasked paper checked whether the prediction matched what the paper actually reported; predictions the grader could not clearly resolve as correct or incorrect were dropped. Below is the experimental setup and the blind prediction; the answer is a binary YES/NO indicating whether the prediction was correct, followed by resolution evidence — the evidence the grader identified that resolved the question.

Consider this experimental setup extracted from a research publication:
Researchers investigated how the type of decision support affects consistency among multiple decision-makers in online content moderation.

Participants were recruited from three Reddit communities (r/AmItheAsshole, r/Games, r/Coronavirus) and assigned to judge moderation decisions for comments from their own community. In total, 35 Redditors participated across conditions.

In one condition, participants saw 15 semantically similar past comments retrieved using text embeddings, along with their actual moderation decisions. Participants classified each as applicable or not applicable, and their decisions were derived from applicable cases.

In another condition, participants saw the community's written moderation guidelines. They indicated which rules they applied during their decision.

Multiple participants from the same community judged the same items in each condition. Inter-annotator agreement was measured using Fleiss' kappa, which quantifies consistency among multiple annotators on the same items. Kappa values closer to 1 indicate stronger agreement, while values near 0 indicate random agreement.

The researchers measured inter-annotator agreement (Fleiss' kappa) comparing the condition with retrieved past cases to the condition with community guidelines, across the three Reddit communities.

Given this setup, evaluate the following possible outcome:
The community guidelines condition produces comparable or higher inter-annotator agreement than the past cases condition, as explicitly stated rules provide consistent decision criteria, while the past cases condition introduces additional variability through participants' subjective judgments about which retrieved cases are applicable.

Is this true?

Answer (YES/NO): NO